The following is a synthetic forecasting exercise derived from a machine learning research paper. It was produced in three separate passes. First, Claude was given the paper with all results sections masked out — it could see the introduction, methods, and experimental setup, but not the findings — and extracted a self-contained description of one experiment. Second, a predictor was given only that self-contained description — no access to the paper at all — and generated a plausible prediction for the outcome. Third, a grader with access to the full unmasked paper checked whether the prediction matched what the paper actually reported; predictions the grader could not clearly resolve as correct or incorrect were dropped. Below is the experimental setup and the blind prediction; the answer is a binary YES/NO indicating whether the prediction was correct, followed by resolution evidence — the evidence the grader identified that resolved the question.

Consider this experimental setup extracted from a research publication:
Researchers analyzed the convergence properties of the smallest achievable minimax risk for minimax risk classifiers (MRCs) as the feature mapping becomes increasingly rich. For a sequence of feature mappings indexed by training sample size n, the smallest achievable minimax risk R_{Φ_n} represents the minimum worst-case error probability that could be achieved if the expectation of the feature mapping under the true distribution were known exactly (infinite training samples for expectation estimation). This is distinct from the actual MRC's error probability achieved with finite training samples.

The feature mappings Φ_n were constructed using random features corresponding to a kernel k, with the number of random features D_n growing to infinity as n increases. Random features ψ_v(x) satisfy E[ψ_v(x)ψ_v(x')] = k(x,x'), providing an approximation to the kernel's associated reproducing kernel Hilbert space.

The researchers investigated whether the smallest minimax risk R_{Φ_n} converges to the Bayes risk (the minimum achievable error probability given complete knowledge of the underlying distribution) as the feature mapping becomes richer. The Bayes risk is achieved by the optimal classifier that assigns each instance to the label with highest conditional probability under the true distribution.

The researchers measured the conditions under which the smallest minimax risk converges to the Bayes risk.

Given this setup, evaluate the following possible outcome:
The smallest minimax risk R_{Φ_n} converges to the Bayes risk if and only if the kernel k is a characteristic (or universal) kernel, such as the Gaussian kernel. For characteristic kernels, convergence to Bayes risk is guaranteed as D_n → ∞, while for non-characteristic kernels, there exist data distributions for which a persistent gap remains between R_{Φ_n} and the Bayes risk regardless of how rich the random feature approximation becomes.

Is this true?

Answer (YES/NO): NO